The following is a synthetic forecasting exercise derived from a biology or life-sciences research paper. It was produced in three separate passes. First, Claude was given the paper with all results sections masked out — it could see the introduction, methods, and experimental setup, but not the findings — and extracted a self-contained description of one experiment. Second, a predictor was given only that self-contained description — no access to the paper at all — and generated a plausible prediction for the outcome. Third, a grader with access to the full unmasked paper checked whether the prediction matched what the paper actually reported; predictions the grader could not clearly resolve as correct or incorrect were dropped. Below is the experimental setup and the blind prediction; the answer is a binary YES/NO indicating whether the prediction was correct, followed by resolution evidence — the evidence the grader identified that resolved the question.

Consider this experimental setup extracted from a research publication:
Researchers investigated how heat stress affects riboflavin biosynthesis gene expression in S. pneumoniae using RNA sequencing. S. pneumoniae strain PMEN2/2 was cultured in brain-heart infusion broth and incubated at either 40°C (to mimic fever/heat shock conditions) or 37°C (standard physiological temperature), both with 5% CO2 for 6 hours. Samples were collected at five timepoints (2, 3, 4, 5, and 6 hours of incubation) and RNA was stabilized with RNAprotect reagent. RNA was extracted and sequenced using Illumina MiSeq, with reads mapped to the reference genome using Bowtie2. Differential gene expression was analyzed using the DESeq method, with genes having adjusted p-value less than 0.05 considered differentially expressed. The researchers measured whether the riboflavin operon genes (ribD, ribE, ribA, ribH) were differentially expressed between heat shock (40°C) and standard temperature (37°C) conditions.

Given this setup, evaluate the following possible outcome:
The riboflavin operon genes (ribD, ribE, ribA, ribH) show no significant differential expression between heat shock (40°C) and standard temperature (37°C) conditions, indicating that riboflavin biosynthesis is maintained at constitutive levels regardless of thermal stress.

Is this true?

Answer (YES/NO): NO